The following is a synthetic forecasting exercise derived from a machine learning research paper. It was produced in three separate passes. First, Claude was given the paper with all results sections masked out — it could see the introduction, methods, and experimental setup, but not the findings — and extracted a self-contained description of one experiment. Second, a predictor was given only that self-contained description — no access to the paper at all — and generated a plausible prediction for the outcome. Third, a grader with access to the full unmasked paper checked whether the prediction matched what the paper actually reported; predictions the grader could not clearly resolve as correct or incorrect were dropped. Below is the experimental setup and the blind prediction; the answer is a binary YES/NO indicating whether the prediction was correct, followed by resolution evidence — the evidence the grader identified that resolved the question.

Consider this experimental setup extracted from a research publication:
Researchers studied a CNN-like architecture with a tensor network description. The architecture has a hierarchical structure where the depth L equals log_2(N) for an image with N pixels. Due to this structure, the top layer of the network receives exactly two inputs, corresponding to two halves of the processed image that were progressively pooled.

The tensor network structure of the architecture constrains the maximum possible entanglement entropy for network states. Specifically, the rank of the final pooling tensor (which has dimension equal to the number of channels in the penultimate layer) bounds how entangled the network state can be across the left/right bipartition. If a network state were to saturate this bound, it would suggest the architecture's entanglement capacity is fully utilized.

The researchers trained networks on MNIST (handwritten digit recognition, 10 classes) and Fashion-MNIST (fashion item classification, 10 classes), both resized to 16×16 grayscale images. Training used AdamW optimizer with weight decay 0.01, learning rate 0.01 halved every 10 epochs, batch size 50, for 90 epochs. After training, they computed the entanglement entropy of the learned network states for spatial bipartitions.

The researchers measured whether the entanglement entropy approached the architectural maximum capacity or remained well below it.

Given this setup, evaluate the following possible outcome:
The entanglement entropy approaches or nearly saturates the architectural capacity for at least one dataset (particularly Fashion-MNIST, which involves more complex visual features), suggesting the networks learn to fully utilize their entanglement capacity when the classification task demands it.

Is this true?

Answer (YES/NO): NO